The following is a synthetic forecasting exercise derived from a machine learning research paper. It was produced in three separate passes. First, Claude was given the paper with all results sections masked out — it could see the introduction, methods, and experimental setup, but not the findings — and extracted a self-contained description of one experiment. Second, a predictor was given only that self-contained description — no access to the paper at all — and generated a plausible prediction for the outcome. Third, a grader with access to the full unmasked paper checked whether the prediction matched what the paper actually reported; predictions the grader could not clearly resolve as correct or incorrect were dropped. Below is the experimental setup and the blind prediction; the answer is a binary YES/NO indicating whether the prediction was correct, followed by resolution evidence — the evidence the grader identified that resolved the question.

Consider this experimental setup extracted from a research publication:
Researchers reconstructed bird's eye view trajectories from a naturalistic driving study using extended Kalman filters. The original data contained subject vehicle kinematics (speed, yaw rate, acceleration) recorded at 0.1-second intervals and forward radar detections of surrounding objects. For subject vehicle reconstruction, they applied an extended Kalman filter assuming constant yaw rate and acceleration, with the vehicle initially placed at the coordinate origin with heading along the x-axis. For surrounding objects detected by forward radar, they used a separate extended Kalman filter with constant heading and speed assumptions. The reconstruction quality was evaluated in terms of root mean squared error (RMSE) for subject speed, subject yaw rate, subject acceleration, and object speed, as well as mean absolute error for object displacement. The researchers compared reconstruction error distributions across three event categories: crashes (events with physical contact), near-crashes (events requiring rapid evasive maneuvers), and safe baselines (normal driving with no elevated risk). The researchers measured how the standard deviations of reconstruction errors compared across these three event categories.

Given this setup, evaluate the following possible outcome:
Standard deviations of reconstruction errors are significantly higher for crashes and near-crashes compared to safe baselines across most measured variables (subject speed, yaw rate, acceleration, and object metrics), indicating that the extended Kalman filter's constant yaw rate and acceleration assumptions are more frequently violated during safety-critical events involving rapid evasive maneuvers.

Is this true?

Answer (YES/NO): NO